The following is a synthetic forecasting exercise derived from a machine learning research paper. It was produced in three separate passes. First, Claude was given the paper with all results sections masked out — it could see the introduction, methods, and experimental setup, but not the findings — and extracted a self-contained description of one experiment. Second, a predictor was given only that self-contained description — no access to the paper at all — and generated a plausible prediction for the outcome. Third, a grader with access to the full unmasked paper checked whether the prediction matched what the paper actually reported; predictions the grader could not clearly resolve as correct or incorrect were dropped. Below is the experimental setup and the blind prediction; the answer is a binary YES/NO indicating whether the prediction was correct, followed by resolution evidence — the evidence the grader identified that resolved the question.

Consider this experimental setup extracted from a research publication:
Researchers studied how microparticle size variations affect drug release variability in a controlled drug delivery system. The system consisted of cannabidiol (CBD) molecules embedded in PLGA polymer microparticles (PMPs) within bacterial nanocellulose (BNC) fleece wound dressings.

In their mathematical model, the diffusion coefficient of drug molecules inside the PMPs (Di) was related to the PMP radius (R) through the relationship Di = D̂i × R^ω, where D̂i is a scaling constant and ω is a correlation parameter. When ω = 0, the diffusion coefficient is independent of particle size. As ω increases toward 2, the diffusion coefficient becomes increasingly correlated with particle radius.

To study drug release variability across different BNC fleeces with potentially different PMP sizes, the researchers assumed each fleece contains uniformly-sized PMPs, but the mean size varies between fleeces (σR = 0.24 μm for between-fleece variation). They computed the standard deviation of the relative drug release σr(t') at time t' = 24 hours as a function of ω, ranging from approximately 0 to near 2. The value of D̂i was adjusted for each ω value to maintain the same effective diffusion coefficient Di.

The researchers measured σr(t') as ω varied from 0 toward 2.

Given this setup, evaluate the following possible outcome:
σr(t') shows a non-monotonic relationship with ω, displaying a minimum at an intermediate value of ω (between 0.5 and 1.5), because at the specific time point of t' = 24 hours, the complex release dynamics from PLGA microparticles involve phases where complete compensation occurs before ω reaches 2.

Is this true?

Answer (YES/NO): NO